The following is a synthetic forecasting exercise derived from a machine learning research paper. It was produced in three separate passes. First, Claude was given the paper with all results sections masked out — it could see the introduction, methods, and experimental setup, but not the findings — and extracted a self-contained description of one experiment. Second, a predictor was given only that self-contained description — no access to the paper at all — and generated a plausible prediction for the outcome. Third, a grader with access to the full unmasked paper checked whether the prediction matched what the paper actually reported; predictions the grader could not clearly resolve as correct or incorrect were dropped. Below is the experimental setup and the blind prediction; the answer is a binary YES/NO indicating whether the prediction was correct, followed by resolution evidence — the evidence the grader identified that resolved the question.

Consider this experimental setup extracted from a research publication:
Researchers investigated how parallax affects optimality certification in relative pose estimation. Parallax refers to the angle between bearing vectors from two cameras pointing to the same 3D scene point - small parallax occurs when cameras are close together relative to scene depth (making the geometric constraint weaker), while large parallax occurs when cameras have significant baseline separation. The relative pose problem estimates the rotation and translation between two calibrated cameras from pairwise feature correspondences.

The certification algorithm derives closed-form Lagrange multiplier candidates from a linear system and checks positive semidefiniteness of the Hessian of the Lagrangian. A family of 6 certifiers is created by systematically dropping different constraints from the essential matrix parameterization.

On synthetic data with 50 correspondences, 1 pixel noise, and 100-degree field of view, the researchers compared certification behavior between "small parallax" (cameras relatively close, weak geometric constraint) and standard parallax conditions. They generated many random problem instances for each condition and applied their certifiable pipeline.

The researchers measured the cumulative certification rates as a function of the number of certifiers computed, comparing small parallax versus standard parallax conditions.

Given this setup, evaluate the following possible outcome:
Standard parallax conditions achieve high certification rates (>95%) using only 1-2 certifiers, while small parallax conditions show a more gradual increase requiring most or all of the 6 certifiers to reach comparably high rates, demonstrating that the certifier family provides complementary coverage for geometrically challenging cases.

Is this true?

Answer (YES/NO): NO